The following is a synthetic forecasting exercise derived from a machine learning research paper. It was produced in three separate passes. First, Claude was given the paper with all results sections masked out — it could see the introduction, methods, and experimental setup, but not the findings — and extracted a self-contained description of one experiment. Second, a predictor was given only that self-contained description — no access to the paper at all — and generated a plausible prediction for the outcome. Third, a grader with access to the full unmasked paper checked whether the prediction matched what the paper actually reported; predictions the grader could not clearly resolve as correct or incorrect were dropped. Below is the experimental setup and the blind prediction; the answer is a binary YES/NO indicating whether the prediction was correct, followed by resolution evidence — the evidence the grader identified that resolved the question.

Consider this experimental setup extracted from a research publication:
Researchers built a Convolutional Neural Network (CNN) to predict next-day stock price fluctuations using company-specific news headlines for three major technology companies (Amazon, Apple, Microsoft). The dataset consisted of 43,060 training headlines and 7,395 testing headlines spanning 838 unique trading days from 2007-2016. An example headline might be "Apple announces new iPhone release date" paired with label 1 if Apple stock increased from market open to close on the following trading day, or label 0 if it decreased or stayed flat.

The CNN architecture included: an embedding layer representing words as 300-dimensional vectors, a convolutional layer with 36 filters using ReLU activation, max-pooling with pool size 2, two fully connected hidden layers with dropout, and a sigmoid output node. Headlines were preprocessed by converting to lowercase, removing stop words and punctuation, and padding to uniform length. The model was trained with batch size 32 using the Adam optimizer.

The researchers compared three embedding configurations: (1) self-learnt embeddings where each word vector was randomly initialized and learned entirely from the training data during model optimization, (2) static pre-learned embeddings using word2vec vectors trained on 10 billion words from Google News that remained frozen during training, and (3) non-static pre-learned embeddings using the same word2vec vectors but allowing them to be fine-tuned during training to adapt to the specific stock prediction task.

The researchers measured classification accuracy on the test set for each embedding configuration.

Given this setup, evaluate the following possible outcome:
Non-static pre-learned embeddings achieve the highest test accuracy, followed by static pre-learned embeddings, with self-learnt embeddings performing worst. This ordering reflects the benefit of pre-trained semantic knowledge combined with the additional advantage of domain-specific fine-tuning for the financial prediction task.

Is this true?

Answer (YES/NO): NO